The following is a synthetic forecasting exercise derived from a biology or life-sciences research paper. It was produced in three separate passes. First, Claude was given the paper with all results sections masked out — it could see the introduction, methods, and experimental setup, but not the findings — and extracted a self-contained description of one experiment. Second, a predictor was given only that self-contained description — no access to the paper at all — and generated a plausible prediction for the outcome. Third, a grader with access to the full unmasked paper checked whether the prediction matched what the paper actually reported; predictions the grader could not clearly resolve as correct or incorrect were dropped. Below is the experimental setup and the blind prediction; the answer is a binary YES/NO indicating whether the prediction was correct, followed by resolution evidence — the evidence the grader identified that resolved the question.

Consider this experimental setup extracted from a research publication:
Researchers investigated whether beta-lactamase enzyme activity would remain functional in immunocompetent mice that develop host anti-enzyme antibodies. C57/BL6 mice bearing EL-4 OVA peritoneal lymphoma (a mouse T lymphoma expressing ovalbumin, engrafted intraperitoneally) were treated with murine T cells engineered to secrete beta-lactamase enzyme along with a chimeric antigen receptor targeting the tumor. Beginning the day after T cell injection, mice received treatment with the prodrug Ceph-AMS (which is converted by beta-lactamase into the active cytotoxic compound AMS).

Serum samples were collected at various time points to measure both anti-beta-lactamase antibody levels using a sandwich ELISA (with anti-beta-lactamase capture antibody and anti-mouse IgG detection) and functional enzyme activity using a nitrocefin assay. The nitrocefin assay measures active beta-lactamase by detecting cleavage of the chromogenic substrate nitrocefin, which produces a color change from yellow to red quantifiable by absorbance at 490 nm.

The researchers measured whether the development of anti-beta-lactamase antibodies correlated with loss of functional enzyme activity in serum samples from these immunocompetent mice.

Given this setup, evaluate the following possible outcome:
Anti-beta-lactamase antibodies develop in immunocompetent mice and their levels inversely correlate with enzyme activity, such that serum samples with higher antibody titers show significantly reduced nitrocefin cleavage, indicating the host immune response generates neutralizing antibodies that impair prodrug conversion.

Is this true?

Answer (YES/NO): NO